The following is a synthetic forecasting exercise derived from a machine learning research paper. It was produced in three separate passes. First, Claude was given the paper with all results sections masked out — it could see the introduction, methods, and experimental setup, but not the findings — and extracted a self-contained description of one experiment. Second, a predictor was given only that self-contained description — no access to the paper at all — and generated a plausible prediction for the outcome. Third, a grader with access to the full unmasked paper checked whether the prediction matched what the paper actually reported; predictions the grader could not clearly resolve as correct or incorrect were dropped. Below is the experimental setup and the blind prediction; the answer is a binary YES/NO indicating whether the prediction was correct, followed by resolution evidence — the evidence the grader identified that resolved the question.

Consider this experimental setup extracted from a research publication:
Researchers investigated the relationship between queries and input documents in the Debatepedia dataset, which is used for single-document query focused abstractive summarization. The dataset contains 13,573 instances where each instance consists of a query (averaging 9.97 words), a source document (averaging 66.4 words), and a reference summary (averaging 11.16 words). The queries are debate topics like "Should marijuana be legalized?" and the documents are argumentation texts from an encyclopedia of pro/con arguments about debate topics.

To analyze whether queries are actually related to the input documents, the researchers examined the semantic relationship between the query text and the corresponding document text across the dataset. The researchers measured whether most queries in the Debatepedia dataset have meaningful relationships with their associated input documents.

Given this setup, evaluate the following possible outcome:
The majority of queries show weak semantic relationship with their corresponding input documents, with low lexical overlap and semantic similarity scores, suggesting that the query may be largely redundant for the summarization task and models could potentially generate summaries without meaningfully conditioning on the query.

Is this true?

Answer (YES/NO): YES